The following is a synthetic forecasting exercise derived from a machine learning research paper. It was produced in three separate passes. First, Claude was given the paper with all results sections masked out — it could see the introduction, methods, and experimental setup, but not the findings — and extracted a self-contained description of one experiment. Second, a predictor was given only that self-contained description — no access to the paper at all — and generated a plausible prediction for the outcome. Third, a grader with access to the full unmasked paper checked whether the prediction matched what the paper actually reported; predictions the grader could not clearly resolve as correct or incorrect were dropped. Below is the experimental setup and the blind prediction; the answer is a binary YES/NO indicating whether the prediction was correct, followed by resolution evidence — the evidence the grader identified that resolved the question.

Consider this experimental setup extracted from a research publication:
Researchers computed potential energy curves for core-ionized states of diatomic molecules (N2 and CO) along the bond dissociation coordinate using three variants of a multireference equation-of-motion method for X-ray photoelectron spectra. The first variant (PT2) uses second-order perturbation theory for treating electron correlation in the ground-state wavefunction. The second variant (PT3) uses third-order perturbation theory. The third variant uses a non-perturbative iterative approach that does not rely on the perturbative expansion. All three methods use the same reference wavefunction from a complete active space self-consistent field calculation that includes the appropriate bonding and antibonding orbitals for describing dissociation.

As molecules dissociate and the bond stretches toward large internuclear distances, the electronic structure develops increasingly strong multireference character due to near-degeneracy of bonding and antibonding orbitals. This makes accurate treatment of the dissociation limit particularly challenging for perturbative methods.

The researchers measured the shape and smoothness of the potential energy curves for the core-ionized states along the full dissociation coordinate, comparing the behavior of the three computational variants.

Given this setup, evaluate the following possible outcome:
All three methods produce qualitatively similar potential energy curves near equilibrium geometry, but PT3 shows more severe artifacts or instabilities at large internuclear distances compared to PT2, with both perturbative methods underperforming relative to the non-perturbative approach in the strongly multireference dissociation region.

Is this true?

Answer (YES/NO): NO